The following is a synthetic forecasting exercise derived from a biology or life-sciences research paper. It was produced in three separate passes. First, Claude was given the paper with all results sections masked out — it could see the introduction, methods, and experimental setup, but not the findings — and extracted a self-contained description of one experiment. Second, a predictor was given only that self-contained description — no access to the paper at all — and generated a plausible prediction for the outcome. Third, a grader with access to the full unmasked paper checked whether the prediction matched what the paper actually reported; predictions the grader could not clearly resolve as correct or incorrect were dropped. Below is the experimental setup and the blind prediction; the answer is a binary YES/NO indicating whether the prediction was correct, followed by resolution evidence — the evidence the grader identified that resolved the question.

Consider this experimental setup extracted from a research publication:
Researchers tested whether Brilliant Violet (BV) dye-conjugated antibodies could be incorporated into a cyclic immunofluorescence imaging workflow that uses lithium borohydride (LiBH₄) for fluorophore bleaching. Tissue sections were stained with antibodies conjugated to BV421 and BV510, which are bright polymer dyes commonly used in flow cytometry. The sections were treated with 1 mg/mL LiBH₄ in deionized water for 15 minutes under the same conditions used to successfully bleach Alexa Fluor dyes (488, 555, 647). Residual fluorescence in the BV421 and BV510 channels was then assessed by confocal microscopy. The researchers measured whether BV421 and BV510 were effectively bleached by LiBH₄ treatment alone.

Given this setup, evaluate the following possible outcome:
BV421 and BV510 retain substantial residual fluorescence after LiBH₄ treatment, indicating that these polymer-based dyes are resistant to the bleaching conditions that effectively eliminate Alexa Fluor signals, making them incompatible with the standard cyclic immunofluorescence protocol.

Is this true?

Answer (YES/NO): NO